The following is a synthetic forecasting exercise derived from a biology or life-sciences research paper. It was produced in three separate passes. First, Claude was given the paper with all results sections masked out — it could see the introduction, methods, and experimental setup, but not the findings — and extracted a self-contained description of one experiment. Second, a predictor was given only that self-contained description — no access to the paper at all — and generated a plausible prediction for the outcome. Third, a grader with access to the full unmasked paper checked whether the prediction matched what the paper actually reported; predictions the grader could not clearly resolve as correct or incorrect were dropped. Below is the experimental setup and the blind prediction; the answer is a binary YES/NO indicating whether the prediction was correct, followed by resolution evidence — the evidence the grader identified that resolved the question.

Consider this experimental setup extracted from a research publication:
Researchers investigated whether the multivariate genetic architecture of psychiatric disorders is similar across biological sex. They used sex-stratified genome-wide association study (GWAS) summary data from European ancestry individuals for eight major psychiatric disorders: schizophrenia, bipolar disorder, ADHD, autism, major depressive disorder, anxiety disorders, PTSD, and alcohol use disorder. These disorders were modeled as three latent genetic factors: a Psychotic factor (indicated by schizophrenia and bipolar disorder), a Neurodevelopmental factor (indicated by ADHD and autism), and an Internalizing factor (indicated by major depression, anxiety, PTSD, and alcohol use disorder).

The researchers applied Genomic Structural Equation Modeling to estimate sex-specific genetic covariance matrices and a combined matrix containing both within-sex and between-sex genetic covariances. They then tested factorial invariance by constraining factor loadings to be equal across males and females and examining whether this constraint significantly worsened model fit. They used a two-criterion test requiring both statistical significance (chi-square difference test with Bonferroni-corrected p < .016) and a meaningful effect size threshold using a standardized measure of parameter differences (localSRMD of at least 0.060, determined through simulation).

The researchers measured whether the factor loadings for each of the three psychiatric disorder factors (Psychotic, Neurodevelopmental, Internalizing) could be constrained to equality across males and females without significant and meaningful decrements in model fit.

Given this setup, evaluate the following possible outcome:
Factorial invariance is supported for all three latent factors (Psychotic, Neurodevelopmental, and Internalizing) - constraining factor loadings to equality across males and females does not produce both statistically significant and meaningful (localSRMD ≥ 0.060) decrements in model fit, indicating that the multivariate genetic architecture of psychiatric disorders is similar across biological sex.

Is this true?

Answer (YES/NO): NO